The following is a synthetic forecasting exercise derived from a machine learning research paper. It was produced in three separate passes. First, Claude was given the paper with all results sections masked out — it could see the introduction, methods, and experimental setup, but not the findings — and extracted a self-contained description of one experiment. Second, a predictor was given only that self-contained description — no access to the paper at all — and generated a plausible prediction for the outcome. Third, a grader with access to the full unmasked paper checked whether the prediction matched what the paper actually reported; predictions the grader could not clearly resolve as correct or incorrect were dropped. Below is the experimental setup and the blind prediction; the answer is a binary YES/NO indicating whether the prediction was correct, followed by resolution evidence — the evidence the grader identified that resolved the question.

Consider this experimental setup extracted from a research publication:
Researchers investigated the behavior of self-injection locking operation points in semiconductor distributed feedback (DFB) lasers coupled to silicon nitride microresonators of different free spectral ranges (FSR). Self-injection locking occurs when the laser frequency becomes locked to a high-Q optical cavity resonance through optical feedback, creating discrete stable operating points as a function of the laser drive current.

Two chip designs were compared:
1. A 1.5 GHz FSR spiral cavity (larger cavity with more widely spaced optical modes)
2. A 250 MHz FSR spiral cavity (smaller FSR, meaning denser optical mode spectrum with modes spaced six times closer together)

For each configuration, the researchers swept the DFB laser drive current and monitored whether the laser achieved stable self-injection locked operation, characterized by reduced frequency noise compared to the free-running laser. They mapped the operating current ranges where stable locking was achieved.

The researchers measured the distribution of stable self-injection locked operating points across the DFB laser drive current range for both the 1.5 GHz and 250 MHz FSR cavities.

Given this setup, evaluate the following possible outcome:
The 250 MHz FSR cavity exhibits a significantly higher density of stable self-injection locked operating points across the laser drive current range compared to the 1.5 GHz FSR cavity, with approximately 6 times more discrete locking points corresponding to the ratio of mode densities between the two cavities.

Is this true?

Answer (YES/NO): NO